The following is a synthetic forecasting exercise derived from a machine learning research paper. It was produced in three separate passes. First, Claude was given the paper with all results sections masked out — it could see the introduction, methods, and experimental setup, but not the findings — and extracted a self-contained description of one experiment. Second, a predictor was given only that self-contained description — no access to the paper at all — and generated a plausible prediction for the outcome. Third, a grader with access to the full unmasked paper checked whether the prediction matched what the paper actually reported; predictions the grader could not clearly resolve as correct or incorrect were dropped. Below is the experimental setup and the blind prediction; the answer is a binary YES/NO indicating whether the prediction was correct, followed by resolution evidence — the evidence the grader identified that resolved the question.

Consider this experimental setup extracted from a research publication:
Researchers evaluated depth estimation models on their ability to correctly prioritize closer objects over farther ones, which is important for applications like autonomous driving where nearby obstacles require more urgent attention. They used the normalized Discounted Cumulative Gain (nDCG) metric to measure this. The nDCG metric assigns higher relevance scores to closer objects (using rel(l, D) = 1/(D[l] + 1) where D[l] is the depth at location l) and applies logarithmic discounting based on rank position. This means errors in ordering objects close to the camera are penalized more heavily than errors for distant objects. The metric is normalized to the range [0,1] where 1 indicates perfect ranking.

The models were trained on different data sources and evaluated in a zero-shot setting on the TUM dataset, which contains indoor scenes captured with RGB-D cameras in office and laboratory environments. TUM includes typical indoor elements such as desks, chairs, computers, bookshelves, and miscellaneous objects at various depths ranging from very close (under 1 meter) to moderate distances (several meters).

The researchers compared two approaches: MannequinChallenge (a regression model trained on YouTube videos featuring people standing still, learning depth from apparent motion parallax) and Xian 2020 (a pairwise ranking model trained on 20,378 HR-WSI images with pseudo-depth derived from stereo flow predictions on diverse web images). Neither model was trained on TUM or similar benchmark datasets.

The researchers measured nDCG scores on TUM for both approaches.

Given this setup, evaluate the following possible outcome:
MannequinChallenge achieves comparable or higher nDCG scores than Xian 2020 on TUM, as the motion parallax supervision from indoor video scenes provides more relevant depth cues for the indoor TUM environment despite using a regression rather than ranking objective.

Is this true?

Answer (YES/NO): NO